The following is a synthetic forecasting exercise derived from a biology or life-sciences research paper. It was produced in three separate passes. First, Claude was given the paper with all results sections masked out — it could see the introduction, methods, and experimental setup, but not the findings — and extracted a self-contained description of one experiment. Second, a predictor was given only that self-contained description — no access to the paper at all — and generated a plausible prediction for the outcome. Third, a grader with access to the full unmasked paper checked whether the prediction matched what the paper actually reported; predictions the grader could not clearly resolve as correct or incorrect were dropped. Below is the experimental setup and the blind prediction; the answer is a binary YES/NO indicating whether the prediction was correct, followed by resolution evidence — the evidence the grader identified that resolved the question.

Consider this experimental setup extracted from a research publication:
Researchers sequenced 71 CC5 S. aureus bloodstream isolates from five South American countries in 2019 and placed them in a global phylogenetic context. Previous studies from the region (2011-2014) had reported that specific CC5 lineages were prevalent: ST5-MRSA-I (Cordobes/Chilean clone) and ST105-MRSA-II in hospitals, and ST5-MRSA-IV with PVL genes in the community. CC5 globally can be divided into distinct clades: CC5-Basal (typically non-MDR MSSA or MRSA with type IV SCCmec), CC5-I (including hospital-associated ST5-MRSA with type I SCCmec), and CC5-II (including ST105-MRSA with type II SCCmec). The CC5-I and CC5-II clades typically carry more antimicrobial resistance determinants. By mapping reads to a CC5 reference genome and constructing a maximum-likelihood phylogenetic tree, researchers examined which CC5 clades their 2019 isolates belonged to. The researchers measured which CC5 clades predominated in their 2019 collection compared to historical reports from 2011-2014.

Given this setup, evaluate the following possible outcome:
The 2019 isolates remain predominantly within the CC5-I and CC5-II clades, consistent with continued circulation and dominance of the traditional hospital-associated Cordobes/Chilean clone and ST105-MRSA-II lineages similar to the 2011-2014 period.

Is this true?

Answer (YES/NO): NO